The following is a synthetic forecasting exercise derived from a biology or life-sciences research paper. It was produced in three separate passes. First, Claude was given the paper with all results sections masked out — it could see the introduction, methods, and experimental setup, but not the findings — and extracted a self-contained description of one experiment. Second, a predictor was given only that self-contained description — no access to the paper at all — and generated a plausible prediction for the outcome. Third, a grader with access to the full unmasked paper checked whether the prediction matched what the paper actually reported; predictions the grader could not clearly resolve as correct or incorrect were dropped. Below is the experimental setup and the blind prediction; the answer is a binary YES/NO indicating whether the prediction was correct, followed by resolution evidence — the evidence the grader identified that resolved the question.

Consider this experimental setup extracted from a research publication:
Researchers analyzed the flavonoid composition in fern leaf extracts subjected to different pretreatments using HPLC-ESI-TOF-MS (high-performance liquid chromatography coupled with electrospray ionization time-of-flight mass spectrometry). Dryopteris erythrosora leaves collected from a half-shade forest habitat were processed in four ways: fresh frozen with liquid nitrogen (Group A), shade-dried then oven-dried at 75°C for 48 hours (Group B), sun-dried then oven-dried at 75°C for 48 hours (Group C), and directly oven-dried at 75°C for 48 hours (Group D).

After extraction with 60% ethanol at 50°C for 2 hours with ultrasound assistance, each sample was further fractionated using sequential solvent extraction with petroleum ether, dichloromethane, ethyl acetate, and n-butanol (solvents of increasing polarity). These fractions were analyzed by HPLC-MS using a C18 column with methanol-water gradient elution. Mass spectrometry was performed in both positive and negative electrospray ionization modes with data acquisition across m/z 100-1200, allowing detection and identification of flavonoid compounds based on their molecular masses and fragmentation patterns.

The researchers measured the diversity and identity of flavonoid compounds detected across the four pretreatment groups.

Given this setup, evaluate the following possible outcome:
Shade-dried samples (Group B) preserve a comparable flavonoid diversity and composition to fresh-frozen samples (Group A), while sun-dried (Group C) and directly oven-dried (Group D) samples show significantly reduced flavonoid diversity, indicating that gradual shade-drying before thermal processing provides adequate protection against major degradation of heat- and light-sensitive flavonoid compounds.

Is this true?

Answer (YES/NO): NO